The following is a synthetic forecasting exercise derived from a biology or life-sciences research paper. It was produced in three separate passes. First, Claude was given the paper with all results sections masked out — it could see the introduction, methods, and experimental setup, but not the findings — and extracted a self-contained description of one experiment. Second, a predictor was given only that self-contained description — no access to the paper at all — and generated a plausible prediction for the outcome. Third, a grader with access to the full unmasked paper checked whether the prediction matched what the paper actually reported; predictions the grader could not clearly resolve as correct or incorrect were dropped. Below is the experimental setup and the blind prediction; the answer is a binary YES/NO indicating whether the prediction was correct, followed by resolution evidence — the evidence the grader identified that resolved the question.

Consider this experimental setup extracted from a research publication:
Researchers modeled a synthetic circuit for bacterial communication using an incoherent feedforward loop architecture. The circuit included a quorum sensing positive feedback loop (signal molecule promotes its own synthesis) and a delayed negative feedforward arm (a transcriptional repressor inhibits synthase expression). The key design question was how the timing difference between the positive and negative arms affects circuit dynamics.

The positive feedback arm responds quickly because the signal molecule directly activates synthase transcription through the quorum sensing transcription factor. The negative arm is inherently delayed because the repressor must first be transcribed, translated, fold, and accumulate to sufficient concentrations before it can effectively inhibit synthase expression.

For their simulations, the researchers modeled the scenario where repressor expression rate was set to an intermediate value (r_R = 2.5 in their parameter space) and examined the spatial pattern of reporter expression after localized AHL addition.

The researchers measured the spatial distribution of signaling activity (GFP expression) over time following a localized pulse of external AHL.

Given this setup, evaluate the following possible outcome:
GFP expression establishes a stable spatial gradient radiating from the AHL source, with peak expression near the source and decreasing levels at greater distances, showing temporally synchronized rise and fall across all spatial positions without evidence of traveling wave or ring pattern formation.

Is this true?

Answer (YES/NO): NO